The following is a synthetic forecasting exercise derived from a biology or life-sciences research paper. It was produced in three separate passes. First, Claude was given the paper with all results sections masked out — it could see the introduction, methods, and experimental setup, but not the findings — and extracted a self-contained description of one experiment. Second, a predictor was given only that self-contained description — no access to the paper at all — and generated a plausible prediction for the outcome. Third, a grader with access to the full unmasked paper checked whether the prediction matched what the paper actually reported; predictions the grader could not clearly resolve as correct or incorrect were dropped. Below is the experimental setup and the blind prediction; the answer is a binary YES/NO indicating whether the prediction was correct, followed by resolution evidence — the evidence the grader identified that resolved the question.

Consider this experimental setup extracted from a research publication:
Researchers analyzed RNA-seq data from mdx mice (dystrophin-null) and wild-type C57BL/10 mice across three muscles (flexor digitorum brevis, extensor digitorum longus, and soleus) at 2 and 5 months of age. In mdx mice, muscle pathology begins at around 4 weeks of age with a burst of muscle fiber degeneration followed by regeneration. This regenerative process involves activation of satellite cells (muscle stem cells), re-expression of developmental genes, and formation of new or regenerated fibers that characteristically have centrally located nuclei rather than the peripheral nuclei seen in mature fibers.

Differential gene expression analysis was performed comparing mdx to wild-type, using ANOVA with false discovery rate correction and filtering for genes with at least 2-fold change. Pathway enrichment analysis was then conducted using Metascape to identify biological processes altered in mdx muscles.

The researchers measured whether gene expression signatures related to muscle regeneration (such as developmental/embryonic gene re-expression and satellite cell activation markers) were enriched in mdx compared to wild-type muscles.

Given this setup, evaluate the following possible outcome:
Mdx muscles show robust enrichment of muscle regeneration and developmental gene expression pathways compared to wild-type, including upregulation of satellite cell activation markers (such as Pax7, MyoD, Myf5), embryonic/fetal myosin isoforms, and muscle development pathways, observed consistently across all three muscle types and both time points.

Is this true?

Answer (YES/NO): NO